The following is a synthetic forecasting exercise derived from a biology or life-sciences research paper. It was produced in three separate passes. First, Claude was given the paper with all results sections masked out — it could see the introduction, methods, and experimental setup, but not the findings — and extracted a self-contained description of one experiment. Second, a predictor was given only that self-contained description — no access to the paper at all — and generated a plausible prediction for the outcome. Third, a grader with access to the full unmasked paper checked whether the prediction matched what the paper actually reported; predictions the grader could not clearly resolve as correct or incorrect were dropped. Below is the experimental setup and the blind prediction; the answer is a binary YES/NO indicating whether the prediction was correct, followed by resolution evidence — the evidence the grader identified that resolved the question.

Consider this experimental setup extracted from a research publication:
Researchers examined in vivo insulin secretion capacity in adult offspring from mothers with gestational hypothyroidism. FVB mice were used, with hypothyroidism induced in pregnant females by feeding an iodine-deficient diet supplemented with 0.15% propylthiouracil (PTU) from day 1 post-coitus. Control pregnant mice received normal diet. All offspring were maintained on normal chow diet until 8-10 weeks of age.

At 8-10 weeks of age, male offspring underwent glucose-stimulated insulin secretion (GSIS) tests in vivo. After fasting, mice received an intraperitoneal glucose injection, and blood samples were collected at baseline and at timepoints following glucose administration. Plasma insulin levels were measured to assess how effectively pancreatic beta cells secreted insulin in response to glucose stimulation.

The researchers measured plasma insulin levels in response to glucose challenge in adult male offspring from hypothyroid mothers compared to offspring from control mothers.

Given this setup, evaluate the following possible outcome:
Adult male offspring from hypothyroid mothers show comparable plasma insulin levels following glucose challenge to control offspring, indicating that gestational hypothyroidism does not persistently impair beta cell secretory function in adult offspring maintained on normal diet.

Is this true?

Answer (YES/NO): NO